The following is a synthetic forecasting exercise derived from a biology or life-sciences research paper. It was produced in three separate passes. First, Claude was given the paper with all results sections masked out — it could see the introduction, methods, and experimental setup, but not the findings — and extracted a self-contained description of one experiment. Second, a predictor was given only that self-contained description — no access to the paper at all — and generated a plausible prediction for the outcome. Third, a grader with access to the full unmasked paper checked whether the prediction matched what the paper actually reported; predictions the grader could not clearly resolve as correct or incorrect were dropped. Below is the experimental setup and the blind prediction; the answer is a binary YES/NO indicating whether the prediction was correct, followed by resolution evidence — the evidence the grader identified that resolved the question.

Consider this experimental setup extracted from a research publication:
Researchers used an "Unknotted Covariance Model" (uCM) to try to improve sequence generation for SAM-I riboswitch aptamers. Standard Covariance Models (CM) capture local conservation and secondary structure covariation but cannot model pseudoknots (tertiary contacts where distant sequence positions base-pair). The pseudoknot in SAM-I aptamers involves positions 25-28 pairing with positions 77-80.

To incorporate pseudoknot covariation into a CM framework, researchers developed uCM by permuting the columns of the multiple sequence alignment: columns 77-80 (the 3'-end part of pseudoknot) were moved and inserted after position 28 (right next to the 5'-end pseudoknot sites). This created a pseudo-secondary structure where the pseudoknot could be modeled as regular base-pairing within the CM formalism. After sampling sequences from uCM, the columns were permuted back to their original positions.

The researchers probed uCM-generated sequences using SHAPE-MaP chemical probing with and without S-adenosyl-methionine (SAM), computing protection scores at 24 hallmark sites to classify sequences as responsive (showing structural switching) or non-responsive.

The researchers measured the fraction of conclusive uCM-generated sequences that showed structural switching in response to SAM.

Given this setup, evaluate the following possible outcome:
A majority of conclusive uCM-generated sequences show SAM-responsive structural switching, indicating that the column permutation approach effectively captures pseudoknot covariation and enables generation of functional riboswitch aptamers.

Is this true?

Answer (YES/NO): NO